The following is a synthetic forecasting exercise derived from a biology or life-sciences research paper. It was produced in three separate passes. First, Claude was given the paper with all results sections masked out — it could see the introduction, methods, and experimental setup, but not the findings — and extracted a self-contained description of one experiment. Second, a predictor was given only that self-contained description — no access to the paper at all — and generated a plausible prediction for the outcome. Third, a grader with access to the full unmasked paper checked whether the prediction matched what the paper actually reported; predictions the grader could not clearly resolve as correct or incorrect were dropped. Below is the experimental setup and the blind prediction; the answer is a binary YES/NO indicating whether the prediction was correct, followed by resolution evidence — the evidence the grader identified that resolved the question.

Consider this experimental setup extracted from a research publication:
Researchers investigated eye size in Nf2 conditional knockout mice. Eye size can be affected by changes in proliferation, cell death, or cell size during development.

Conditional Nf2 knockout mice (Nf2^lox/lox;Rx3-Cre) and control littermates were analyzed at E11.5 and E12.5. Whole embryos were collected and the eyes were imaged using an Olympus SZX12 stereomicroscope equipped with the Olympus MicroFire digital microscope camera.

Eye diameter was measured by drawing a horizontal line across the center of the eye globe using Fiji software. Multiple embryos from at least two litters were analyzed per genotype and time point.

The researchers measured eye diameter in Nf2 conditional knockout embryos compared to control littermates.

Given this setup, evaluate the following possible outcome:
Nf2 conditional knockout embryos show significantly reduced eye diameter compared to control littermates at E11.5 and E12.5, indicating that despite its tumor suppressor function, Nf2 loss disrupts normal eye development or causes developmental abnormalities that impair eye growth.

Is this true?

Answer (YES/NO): NO